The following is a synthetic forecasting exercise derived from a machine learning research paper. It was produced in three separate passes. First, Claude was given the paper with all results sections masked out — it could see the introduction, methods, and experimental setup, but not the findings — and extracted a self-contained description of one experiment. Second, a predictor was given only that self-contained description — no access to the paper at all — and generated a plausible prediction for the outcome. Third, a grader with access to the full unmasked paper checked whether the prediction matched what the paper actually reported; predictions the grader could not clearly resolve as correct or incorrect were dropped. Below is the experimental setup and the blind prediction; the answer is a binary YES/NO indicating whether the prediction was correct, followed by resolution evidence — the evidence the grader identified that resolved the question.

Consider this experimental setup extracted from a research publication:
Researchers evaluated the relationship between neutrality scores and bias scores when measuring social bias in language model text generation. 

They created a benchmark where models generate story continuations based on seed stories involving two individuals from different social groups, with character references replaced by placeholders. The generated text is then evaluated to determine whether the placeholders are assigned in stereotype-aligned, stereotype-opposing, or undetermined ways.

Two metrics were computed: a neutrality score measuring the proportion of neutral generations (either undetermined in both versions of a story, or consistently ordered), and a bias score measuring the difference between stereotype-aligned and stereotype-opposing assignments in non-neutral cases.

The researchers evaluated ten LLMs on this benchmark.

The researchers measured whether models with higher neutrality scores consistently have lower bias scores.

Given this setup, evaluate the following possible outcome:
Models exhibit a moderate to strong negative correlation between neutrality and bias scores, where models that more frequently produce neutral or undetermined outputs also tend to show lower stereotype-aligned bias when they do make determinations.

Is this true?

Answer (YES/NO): NO